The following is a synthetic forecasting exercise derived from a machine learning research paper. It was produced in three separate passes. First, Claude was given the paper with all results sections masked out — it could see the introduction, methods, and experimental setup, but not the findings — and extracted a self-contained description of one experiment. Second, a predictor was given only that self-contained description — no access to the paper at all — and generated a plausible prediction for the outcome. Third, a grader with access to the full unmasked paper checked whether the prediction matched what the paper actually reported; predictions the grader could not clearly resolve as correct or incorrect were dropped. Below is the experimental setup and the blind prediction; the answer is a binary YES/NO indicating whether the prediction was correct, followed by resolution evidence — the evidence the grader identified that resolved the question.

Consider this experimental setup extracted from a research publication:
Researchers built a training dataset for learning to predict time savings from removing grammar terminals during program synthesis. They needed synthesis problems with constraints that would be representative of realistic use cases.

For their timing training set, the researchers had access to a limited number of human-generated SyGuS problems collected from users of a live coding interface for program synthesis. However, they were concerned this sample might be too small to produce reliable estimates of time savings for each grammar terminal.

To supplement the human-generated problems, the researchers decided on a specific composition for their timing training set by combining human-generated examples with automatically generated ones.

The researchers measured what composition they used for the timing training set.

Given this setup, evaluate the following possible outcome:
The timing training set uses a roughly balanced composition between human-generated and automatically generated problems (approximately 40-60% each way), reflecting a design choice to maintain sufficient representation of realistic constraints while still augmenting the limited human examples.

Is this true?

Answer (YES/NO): NO